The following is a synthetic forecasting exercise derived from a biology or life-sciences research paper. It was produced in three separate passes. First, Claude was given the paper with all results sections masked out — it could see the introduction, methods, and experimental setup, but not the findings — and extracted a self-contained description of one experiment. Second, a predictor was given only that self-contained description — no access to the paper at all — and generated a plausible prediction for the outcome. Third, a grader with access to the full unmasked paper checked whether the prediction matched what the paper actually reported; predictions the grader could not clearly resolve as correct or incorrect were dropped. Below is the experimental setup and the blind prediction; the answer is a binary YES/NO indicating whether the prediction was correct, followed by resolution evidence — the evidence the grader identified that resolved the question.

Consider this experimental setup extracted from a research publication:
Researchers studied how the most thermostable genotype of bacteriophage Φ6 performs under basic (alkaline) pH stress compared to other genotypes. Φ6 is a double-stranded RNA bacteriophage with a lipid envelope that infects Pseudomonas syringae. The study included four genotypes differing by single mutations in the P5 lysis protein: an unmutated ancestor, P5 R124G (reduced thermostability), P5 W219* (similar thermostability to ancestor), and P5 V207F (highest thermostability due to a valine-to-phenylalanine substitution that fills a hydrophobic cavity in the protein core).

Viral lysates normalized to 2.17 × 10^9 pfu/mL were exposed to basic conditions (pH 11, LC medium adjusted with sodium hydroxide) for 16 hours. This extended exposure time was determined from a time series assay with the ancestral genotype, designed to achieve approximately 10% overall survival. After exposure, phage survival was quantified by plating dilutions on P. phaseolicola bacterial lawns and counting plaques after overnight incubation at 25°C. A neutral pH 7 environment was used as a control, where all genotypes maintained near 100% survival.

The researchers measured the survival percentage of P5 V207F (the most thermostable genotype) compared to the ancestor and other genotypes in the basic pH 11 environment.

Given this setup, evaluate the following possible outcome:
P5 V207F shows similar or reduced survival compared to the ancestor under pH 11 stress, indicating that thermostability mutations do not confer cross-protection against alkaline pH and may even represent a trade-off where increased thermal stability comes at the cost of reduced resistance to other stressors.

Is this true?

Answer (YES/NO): YES